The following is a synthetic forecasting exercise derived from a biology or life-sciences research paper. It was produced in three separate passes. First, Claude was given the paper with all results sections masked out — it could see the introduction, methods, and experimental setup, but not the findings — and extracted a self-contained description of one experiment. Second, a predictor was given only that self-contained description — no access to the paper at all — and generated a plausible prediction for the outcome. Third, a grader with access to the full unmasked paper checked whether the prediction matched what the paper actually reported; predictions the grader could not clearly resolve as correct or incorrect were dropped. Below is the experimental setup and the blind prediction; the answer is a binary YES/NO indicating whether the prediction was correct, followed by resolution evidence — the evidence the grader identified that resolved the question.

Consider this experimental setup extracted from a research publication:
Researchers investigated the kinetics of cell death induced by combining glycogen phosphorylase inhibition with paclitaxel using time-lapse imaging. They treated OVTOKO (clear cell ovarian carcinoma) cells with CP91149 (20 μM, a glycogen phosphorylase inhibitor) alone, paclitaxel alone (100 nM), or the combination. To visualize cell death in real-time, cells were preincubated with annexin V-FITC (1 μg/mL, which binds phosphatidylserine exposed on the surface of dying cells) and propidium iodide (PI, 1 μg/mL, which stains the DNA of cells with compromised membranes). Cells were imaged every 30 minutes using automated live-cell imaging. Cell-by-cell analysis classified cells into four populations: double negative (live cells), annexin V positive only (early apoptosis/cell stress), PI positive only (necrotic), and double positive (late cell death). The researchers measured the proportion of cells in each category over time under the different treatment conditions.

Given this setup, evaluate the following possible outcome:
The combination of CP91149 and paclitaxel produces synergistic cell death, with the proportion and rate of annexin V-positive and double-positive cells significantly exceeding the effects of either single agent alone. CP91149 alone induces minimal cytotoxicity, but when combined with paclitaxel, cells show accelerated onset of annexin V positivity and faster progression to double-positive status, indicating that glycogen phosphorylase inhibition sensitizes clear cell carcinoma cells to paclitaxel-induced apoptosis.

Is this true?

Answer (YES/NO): NO